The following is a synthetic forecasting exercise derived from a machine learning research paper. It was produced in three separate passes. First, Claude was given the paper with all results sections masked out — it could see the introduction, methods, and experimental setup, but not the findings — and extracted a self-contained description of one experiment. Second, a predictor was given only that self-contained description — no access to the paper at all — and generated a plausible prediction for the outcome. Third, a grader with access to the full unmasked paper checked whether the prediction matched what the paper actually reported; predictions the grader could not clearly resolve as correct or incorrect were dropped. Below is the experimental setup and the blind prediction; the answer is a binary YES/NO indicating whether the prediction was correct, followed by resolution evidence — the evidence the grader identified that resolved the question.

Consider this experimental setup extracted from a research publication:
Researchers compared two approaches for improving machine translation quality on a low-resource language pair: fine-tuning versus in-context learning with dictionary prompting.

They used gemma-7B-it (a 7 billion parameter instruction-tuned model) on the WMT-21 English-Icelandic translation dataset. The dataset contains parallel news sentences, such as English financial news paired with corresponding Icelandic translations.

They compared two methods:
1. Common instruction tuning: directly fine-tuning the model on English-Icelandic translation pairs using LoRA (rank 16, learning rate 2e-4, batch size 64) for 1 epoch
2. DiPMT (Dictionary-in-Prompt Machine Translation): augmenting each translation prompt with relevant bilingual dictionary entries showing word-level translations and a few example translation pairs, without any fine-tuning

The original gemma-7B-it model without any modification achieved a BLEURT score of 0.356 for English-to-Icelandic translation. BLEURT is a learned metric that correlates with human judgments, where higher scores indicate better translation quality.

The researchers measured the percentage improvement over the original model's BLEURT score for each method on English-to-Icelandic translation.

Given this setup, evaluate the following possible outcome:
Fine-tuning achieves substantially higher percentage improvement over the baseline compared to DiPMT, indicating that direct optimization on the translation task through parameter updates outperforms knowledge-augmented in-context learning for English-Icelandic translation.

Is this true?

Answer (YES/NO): NO